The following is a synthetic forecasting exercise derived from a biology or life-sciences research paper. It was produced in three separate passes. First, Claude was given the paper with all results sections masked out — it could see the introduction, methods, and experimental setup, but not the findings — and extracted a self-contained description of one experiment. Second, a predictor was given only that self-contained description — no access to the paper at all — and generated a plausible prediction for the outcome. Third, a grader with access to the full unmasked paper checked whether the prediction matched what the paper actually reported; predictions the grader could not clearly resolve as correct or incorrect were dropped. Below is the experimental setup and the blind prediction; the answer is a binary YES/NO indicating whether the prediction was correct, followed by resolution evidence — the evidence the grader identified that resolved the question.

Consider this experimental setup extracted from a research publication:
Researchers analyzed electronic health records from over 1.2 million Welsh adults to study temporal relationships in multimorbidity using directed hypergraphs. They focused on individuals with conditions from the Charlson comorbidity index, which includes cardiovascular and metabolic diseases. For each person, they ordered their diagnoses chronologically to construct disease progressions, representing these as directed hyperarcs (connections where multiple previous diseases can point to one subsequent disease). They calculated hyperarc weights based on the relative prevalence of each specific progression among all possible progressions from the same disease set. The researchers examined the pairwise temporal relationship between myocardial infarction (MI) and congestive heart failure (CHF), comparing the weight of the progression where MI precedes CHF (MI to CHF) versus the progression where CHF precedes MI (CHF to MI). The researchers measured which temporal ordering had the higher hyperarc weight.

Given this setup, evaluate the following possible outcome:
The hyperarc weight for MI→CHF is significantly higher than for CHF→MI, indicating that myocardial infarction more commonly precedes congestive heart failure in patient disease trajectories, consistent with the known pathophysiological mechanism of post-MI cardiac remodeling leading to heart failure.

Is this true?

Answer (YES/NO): YES